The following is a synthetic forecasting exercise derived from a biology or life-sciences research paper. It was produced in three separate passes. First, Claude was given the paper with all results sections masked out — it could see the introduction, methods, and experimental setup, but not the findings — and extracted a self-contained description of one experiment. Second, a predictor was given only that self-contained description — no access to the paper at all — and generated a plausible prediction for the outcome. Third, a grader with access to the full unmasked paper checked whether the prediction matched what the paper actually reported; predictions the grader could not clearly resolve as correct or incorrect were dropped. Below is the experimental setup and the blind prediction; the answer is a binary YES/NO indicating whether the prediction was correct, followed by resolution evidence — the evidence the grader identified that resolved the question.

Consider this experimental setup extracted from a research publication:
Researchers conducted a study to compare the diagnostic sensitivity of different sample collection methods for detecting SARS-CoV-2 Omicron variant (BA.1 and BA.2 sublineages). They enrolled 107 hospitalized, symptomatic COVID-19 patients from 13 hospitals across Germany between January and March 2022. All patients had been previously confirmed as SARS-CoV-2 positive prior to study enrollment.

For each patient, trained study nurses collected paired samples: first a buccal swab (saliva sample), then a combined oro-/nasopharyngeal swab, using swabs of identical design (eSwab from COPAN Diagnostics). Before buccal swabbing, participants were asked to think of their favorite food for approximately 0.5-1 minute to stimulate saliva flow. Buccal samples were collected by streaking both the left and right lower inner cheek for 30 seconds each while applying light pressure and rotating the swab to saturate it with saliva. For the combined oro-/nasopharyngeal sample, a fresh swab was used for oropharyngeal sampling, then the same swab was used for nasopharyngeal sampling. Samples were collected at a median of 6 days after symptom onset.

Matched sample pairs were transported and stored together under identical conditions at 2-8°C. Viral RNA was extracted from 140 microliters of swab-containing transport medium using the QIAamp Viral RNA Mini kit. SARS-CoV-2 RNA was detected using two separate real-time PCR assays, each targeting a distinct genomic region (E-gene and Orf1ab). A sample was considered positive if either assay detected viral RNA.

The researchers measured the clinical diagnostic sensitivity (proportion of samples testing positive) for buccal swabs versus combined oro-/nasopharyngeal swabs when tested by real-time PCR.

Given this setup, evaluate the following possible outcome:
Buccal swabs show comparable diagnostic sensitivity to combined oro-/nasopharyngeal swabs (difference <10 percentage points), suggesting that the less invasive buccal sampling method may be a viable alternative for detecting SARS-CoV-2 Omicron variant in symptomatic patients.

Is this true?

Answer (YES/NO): NO